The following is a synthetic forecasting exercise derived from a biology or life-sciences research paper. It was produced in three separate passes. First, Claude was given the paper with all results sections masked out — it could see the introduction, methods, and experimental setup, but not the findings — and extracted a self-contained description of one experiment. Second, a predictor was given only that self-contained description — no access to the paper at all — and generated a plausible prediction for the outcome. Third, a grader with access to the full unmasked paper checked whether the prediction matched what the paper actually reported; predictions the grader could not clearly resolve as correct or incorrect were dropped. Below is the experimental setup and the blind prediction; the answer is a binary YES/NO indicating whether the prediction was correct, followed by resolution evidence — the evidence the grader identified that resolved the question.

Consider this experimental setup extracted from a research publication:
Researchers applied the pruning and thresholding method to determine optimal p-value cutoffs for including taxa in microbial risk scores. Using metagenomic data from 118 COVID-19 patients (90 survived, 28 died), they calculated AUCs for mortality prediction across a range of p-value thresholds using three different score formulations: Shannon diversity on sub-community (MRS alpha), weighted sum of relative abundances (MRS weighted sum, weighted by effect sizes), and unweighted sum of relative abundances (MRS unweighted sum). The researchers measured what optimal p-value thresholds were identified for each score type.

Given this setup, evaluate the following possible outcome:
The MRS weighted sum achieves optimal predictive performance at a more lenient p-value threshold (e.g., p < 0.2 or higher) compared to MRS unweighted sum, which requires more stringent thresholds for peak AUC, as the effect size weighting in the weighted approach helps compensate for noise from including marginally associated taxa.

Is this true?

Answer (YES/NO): YES